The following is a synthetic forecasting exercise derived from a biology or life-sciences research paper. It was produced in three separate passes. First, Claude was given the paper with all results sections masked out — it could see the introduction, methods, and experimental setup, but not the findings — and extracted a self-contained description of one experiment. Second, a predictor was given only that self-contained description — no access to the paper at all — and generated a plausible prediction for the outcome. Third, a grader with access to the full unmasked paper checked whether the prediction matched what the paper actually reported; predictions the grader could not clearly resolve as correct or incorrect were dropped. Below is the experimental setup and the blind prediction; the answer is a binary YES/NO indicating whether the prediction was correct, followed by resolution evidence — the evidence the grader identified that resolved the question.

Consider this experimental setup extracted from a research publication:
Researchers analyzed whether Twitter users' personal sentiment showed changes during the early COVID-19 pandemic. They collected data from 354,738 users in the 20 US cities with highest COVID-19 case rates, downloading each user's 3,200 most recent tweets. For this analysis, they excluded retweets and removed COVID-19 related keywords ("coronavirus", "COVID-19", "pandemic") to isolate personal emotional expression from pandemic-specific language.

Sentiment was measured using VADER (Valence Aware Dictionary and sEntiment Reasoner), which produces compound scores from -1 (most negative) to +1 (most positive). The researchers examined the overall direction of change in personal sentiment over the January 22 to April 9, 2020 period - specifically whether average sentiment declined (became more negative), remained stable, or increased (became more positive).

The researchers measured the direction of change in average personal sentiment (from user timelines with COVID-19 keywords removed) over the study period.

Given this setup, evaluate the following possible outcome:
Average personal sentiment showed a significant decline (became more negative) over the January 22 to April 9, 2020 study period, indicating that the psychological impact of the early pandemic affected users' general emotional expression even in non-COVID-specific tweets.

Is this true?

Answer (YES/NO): YES